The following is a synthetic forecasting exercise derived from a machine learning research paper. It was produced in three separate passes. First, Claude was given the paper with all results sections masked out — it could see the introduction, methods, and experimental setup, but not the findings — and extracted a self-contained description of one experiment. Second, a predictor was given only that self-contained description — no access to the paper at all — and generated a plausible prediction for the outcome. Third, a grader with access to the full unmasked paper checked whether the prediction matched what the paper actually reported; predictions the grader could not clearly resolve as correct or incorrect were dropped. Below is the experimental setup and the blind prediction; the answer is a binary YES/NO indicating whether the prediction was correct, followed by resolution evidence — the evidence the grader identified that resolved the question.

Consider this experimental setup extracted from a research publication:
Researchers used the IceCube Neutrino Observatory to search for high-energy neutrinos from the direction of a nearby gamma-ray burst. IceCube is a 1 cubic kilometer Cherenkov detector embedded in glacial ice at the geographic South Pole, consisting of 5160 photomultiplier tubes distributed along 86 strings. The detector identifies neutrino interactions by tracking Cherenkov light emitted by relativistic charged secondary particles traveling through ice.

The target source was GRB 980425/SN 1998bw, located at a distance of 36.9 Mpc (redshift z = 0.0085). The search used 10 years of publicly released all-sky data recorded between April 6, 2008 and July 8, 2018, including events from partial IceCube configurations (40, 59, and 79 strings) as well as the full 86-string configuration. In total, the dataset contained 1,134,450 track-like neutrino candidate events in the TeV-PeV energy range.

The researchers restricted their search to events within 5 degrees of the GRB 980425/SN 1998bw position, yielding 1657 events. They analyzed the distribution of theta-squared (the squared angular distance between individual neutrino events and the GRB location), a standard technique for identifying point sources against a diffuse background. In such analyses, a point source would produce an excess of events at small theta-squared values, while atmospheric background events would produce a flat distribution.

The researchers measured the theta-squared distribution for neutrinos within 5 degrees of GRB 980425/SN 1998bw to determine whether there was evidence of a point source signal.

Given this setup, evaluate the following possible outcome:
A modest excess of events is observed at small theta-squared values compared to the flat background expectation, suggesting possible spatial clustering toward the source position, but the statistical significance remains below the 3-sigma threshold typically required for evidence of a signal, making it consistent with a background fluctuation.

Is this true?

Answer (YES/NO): NO